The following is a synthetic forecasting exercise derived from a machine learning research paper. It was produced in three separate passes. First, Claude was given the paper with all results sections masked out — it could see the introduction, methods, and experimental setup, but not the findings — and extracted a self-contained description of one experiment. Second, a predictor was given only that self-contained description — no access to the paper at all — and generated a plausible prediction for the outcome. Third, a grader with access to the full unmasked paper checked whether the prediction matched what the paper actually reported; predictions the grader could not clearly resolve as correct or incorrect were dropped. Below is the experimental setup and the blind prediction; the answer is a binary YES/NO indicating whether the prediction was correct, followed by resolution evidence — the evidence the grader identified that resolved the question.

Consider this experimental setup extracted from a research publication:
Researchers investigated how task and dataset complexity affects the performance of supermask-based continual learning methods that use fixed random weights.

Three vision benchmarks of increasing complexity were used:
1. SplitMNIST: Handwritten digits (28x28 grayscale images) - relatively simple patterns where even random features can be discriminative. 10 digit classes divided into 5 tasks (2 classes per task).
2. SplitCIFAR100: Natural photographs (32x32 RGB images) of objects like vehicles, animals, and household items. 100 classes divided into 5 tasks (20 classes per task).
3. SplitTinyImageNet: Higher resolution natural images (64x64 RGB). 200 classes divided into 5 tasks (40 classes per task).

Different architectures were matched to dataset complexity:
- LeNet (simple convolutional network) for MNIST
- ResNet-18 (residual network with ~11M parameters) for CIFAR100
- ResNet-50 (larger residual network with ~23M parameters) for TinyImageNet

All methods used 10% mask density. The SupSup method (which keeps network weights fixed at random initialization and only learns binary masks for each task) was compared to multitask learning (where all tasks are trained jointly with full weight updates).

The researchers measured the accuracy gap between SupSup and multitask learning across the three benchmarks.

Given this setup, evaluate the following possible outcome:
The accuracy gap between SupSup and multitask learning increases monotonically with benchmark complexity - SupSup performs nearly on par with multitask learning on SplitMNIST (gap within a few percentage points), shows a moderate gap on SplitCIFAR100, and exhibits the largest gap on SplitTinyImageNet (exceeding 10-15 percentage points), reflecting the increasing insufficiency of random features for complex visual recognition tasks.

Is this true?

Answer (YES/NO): NO